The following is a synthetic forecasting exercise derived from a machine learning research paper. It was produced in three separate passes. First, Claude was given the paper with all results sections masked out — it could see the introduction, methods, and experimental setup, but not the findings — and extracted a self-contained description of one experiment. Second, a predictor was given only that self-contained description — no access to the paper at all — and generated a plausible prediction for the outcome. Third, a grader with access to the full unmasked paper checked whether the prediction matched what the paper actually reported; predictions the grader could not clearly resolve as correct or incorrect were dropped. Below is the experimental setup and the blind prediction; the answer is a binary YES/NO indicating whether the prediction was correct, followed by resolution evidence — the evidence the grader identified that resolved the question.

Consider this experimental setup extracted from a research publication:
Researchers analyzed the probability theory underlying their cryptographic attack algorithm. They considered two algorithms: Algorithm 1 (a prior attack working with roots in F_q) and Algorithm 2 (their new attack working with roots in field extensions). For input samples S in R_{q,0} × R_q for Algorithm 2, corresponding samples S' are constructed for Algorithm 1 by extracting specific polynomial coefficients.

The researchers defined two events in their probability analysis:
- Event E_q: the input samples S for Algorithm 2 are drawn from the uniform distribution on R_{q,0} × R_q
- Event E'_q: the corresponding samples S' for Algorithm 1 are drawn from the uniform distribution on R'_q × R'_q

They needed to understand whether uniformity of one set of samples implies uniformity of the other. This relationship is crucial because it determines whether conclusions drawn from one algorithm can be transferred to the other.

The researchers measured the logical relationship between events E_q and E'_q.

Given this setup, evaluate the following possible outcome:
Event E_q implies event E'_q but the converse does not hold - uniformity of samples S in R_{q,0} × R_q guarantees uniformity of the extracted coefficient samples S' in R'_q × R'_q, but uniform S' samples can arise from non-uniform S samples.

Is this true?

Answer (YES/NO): NO